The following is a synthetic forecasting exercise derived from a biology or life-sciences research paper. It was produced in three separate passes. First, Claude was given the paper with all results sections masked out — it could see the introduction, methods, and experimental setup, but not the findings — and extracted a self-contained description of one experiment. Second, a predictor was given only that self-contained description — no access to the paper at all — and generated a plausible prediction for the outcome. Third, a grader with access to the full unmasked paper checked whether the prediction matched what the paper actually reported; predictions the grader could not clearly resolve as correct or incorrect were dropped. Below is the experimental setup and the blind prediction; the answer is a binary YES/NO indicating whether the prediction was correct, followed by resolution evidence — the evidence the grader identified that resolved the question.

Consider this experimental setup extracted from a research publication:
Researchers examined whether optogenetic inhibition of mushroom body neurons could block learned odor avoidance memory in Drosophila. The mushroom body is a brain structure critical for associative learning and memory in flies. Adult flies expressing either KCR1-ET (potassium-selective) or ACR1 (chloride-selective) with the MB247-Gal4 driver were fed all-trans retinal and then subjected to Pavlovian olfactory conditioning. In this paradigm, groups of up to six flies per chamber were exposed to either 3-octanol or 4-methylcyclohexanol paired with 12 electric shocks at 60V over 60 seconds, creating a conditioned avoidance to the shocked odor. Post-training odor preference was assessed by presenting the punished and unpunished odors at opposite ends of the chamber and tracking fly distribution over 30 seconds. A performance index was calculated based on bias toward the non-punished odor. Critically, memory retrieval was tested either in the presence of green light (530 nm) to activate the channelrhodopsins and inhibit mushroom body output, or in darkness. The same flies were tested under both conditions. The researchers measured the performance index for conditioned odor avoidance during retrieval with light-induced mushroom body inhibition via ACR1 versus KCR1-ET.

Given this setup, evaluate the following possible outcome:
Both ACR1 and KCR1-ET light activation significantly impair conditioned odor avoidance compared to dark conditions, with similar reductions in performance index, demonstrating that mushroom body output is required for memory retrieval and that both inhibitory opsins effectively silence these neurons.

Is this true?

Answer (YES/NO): YES